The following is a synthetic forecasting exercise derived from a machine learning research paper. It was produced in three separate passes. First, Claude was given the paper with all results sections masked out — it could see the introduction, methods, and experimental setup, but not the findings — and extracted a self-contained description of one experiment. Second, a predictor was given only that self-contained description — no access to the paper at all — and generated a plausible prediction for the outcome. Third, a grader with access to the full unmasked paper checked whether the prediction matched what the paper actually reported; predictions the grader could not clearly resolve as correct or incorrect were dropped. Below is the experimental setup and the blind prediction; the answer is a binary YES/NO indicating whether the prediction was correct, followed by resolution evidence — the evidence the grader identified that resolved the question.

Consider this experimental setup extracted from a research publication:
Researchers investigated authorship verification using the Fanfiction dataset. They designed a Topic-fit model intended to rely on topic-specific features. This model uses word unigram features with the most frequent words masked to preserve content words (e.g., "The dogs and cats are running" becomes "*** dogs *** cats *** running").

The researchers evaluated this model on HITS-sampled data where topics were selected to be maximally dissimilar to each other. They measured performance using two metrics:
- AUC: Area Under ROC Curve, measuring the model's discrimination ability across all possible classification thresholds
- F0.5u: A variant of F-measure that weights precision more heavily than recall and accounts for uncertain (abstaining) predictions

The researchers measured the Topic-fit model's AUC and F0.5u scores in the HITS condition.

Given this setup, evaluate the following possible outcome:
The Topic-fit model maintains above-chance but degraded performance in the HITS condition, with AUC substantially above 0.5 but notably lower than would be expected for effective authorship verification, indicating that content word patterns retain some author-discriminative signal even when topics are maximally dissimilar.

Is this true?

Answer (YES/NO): YES